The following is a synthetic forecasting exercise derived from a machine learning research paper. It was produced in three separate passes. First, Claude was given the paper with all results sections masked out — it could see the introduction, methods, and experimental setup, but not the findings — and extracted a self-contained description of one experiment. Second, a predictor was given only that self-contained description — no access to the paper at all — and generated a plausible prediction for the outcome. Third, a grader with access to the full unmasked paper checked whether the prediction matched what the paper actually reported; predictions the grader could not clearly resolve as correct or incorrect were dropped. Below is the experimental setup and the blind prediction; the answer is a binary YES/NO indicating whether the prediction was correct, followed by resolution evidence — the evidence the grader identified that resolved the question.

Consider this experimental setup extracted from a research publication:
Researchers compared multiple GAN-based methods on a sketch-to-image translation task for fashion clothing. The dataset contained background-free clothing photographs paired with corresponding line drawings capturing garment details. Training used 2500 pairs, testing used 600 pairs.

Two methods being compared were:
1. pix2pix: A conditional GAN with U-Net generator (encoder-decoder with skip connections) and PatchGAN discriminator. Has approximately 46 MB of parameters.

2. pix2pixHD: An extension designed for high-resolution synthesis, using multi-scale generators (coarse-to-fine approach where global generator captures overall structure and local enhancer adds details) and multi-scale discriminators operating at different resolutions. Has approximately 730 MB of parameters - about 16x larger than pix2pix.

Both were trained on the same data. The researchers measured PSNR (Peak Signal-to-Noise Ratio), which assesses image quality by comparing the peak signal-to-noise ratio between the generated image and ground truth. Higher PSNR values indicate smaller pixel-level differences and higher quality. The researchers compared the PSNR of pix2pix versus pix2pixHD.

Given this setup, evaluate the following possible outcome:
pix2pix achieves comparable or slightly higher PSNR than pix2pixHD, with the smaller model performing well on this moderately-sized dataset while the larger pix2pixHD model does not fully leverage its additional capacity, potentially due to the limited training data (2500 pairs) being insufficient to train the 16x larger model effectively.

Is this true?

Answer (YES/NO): NO